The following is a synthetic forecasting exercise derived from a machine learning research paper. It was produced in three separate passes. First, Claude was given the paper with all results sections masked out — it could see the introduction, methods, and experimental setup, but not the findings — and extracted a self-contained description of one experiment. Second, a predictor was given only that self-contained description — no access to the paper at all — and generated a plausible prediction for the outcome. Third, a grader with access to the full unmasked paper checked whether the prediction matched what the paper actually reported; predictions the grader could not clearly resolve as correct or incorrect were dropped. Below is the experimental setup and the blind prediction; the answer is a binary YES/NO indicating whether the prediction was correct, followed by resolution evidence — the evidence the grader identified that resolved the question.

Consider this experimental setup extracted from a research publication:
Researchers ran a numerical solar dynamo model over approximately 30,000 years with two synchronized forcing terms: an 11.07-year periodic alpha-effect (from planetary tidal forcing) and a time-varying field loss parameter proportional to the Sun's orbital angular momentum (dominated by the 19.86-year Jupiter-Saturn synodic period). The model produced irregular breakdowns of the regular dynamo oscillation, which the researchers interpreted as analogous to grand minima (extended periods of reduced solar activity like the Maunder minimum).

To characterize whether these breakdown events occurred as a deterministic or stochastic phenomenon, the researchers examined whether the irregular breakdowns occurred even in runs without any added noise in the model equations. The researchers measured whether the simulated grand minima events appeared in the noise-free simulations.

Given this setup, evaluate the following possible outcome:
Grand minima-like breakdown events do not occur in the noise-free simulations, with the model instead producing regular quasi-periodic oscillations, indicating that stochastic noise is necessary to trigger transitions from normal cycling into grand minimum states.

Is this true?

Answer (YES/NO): NO